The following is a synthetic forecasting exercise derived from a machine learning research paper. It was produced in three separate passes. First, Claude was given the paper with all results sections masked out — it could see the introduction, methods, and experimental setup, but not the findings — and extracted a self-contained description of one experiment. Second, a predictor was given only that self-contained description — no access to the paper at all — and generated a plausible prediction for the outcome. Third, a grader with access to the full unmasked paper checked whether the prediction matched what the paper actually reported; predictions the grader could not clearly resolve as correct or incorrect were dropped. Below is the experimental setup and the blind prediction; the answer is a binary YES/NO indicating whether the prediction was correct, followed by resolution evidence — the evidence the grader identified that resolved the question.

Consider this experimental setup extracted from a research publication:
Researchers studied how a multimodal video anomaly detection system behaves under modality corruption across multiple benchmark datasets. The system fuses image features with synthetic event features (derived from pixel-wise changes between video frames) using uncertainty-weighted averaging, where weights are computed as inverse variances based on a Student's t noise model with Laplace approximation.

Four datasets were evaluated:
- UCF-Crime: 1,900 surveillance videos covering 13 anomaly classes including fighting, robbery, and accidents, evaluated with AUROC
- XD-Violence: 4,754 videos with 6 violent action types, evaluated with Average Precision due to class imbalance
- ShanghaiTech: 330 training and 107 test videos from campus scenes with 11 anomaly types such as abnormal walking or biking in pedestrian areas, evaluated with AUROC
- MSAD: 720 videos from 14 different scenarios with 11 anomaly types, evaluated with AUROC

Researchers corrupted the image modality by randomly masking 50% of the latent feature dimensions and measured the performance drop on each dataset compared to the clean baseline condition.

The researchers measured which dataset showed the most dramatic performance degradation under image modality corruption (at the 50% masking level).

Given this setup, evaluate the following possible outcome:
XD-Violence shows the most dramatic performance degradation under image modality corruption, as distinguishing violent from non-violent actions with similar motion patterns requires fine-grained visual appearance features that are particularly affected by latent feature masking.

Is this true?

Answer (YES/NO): NO